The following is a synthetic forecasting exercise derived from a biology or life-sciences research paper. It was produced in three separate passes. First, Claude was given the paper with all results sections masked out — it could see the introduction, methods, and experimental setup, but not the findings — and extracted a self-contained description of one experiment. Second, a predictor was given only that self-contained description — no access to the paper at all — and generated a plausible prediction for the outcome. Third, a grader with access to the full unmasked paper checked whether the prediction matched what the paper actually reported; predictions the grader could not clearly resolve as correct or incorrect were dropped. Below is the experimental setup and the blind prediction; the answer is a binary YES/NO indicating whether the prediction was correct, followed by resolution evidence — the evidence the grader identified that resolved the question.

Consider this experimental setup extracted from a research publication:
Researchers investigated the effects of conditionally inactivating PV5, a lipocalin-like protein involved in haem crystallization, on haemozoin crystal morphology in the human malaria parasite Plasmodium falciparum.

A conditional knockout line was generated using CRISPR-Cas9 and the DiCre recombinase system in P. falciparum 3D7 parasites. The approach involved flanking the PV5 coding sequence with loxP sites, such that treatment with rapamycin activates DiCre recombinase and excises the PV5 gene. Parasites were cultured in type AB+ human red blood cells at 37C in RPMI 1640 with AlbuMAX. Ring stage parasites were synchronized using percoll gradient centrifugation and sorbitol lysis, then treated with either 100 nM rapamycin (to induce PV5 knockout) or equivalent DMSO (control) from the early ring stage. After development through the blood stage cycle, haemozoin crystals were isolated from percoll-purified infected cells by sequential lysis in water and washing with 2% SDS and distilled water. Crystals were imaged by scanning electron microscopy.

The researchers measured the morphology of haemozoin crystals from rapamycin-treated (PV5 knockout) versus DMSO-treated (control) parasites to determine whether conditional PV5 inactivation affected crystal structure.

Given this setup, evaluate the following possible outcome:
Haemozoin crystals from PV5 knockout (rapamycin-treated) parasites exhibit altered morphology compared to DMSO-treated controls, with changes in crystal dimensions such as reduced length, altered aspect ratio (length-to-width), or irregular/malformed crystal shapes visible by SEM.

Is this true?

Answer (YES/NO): YES